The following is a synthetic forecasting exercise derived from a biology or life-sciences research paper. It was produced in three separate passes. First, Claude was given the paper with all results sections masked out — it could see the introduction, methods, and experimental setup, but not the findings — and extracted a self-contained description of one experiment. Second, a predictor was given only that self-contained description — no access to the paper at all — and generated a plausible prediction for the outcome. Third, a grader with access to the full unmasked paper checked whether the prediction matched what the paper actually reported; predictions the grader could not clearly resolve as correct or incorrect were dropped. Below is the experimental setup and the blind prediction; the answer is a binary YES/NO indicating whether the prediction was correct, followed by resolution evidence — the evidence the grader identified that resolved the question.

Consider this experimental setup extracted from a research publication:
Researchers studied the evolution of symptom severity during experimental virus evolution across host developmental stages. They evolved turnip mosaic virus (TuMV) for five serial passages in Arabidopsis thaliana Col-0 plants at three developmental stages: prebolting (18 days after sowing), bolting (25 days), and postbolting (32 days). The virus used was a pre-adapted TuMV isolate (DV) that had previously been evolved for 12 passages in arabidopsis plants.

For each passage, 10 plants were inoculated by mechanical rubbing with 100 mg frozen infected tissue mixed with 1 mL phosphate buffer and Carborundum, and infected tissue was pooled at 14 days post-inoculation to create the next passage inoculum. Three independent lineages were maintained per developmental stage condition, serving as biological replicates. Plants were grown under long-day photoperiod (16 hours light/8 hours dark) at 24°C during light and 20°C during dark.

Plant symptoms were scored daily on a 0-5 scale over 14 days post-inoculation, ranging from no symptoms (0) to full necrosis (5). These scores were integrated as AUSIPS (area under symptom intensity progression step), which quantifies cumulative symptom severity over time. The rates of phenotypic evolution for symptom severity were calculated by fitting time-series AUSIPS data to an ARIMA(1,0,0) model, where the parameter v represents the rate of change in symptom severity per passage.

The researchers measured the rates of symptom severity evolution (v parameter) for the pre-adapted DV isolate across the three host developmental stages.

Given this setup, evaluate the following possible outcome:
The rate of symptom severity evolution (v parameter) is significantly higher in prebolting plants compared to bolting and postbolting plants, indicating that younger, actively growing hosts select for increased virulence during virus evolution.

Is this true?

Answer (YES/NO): YES